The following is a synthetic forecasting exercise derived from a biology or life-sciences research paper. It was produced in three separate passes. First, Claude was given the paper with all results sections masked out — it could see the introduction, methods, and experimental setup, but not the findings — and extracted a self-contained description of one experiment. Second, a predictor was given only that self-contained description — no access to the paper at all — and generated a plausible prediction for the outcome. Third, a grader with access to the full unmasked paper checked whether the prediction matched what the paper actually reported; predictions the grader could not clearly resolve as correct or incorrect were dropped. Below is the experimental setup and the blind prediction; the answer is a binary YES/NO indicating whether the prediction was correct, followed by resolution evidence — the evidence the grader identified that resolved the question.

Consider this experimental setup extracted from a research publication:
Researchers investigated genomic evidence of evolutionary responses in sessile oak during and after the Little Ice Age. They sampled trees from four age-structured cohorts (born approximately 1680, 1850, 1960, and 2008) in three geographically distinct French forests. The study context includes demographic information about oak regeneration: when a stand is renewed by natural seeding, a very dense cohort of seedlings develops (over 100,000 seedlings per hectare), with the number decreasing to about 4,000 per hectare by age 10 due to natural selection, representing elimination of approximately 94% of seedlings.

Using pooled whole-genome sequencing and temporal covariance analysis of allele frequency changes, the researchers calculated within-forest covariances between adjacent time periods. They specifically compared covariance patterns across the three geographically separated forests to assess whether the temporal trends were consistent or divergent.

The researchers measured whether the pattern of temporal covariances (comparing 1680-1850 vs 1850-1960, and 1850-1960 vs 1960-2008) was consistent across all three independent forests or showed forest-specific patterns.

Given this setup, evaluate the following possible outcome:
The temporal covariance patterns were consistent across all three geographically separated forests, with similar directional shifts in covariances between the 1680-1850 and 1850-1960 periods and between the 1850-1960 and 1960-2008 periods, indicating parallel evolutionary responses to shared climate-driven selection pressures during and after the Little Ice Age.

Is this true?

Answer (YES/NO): NO